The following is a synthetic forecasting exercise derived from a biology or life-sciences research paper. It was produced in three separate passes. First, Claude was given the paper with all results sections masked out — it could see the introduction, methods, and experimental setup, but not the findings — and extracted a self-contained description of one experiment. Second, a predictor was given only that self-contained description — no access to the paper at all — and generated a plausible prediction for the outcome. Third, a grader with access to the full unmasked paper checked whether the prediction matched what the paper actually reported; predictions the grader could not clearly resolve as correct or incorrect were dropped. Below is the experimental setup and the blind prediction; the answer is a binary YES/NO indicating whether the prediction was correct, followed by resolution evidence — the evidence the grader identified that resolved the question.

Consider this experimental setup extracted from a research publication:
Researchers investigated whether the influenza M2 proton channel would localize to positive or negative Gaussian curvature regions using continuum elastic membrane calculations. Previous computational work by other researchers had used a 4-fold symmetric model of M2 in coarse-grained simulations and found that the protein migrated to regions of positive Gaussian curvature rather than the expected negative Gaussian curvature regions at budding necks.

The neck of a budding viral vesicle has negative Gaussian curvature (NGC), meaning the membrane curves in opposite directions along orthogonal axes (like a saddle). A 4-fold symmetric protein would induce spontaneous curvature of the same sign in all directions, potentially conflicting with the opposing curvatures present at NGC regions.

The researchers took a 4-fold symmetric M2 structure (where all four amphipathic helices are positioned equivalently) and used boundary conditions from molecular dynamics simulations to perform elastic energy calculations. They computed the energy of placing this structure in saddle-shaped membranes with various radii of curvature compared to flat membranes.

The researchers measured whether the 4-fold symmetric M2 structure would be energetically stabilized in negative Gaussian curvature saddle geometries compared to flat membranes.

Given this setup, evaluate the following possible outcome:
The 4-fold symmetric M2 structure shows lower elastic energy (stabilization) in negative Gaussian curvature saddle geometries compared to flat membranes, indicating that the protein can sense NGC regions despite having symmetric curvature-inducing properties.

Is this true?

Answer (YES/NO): NO